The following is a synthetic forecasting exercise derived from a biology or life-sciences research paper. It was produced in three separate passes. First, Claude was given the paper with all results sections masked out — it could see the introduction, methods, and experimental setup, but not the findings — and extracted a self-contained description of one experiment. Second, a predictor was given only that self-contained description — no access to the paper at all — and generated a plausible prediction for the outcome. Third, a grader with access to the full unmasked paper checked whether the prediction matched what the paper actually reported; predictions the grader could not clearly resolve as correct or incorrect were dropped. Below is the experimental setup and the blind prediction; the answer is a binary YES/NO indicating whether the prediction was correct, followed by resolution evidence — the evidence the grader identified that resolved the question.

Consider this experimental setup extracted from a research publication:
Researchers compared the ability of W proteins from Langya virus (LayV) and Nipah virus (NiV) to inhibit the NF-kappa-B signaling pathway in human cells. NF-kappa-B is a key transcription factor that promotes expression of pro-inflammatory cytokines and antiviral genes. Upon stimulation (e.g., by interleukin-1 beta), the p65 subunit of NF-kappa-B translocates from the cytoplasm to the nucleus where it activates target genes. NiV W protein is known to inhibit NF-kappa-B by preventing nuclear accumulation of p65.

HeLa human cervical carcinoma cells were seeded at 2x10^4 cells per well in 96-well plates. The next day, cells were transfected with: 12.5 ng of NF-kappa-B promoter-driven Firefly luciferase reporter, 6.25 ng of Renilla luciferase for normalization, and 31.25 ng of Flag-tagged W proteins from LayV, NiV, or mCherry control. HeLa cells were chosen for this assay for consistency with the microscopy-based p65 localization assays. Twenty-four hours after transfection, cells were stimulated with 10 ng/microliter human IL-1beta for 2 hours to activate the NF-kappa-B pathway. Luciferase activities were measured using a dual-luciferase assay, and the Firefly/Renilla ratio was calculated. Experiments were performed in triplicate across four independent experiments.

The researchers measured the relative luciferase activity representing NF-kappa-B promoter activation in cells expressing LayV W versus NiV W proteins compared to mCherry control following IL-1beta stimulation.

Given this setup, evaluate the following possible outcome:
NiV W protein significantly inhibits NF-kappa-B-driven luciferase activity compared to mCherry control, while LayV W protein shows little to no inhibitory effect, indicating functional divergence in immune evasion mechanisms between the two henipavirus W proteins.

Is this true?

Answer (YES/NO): YES